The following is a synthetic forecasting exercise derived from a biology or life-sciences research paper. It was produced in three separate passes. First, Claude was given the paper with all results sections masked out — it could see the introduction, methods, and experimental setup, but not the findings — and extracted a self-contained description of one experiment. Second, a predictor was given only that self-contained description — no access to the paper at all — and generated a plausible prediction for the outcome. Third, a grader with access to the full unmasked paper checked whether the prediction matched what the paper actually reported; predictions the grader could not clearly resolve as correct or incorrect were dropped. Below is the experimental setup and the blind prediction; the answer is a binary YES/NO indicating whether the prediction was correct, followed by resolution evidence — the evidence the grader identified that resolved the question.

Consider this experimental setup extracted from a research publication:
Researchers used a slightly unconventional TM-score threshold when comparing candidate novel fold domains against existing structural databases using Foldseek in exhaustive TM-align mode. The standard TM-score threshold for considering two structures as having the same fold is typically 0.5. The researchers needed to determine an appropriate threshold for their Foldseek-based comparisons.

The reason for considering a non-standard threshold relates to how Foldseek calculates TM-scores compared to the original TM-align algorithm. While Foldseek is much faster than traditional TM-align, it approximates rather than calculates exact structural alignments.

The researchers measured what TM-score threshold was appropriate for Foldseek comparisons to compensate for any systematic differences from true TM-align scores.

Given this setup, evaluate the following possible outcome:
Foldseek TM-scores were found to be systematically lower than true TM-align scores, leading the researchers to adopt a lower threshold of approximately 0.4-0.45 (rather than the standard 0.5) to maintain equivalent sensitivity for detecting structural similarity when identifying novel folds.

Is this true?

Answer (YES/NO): NO